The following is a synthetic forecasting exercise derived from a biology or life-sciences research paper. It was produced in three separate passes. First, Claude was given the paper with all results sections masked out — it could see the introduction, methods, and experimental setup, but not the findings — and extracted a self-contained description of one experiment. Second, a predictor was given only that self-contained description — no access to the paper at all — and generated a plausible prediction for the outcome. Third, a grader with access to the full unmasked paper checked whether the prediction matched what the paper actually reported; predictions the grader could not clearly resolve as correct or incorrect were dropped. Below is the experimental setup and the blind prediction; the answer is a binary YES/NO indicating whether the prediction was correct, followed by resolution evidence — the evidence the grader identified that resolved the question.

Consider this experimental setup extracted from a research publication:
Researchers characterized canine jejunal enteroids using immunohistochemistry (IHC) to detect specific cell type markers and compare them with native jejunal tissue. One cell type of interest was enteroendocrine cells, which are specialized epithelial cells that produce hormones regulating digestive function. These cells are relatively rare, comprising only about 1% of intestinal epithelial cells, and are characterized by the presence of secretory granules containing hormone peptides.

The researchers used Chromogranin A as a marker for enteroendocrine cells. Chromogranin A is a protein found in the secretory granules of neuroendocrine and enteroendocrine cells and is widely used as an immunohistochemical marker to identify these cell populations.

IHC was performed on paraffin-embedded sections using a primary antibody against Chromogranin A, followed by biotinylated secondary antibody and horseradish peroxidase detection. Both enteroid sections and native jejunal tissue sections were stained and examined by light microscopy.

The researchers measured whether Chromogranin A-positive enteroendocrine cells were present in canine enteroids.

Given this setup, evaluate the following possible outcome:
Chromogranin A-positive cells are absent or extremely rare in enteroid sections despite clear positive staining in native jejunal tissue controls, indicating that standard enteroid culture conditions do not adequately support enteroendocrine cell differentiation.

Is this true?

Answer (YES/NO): NO